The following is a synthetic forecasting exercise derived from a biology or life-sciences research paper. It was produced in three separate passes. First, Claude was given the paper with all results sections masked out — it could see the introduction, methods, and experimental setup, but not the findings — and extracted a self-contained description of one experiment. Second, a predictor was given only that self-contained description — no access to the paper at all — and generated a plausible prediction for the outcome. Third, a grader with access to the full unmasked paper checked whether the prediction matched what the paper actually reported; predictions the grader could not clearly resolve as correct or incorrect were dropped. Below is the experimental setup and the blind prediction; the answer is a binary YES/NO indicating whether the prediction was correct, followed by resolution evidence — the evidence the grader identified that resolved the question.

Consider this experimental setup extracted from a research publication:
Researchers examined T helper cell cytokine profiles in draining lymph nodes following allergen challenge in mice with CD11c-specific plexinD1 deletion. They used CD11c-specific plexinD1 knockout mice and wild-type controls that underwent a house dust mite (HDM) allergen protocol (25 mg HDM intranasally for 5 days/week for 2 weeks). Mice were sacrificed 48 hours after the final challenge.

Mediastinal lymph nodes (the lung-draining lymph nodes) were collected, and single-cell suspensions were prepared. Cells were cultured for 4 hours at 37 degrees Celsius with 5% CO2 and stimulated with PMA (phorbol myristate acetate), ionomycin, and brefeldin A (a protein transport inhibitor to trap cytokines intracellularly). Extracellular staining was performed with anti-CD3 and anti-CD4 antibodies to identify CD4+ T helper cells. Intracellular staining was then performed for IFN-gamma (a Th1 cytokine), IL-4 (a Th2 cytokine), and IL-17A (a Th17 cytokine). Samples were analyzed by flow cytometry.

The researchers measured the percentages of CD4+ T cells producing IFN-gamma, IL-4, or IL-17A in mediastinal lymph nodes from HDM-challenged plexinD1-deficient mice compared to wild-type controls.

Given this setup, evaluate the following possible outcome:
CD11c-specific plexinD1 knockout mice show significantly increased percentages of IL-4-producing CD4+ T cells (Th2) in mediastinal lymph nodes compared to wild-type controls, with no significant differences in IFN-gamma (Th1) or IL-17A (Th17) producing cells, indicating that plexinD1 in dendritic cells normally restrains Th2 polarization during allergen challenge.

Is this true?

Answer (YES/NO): NO